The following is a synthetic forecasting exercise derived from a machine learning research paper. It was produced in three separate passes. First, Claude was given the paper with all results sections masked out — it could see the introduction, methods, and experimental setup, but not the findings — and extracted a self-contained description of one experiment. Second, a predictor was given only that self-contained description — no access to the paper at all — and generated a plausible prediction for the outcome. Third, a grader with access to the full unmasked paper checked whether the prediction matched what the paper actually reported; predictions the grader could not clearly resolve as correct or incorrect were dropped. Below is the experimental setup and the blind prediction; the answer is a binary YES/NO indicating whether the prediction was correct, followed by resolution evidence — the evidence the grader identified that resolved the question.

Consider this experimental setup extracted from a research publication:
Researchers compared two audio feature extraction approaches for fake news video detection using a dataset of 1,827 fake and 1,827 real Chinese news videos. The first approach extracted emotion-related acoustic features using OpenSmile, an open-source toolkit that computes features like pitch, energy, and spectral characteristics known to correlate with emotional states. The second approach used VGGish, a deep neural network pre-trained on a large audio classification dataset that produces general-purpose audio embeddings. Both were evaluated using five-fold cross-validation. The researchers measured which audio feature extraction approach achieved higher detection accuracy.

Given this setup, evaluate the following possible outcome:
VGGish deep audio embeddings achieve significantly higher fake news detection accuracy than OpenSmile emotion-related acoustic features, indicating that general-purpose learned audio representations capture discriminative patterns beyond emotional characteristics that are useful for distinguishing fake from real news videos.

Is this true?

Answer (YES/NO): YES